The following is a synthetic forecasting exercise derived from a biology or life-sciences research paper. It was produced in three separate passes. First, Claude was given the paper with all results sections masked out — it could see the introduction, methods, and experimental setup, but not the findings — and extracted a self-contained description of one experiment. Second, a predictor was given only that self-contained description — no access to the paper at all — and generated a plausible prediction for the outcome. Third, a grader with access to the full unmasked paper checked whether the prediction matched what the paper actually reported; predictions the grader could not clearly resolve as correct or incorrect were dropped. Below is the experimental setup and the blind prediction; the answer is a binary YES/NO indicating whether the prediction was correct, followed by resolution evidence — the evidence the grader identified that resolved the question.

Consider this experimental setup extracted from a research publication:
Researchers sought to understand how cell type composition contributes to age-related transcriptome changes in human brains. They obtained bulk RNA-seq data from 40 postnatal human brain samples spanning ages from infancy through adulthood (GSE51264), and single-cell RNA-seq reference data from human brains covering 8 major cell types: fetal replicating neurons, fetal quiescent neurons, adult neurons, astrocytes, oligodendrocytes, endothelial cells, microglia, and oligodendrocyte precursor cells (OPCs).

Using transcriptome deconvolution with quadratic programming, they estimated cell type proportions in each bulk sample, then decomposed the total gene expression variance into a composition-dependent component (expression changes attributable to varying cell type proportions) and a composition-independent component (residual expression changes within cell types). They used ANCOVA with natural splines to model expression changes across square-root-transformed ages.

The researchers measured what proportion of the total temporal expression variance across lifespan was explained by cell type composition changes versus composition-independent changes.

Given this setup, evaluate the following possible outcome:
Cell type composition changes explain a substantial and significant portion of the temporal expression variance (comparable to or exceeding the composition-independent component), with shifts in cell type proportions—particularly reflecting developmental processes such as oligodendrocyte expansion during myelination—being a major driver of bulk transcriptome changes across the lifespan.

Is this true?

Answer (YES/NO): YES